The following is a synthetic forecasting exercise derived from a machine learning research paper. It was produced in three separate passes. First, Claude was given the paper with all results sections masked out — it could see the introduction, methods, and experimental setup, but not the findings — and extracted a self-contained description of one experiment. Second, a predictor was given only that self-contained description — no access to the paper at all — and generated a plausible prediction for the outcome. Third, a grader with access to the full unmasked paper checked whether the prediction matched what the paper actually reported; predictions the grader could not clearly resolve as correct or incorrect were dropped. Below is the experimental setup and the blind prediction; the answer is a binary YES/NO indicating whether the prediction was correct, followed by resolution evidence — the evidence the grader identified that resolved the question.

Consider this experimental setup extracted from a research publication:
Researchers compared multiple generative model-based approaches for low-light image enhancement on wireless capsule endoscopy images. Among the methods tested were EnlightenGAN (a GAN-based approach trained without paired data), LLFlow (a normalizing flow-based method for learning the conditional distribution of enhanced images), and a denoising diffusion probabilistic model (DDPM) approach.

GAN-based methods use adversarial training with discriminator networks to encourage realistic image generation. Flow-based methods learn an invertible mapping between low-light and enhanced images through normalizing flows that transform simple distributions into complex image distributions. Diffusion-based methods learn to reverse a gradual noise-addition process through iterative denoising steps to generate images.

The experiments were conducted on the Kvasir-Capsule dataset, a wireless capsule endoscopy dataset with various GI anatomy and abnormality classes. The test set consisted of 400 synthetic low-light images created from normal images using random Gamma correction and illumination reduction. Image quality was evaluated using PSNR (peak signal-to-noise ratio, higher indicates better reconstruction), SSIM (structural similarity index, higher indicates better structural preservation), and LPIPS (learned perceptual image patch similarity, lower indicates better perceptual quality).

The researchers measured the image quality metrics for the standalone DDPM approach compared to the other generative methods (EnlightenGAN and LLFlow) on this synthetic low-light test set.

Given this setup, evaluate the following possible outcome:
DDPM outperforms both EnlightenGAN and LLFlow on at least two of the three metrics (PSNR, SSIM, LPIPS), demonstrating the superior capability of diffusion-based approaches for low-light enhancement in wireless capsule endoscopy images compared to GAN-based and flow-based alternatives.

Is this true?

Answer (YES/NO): NO